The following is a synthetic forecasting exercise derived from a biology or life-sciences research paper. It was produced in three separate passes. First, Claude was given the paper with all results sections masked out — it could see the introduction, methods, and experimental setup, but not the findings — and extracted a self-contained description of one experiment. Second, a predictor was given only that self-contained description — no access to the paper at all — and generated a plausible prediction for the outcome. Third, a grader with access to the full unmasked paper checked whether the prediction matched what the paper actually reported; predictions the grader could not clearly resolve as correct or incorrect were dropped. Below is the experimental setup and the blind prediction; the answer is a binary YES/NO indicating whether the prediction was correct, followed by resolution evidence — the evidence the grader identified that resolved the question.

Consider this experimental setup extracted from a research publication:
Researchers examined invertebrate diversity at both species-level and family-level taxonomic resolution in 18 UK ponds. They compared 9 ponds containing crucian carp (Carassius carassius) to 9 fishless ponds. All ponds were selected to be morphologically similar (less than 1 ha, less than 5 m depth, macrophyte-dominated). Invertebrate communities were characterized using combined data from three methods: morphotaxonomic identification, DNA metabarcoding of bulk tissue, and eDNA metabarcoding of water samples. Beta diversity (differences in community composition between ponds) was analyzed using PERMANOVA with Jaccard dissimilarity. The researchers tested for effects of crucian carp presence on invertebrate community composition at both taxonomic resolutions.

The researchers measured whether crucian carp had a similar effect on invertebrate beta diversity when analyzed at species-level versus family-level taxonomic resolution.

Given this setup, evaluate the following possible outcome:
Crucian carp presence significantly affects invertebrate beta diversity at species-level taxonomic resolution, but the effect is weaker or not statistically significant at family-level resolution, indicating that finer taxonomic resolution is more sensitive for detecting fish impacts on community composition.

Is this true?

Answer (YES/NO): YES